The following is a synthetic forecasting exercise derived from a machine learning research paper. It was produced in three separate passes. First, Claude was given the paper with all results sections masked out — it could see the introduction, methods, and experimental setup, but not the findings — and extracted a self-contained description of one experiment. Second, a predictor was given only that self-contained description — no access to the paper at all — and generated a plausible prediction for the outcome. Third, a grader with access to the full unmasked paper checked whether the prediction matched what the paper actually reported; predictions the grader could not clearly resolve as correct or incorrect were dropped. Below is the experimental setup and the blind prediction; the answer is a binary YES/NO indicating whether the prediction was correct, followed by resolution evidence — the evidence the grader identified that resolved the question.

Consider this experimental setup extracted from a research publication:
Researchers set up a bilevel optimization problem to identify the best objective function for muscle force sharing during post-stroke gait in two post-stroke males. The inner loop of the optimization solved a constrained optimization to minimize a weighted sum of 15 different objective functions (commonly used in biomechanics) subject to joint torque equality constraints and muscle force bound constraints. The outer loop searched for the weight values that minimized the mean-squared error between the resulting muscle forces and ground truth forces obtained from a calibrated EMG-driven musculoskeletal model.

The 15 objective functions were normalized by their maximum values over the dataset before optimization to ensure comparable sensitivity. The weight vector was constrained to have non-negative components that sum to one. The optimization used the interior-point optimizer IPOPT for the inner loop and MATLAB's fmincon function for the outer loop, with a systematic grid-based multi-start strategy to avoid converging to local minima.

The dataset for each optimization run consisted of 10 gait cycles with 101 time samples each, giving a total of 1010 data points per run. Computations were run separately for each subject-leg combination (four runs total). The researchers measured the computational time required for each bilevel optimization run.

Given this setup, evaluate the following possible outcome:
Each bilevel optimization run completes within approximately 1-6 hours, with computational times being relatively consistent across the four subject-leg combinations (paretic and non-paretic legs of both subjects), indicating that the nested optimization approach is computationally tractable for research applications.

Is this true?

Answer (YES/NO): NO